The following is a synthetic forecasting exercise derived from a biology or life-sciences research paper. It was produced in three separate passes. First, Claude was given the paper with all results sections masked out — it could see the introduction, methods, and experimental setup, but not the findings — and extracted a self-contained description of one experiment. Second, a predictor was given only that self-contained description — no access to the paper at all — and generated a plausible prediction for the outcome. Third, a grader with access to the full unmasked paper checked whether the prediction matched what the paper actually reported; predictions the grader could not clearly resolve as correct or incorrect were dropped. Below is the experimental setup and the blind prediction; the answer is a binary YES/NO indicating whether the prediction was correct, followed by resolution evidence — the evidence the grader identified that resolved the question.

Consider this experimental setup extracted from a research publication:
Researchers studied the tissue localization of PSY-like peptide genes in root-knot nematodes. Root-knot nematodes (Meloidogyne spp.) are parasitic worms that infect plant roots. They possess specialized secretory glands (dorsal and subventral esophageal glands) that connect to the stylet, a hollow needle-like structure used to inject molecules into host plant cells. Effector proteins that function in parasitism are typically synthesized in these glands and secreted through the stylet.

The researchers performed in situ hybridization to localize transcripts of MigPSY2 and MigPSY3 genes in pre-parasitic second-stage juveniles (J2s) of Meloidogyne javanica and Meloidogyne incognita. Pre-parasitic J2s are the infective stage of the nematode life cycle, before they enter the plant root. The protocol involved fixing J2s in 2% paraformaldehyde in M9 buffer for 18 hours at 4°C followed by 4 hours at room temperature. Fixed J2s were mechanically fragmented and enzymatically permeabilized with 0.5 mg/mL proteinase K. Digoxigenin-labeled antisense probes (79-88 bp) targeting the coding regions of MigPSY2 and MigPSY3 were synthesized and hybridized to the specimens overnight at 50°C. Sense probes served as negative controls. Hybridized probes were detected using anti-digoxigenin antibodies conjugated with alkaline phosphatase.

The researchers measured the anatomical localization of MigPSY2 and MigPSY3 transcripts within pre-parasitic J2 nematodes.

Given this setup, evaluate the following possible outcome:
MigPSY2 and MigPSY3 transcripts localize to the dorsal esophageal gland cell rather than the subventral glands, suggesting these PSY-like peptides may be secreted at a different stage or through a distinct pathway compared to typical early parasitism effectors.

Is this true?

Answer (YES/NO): NO